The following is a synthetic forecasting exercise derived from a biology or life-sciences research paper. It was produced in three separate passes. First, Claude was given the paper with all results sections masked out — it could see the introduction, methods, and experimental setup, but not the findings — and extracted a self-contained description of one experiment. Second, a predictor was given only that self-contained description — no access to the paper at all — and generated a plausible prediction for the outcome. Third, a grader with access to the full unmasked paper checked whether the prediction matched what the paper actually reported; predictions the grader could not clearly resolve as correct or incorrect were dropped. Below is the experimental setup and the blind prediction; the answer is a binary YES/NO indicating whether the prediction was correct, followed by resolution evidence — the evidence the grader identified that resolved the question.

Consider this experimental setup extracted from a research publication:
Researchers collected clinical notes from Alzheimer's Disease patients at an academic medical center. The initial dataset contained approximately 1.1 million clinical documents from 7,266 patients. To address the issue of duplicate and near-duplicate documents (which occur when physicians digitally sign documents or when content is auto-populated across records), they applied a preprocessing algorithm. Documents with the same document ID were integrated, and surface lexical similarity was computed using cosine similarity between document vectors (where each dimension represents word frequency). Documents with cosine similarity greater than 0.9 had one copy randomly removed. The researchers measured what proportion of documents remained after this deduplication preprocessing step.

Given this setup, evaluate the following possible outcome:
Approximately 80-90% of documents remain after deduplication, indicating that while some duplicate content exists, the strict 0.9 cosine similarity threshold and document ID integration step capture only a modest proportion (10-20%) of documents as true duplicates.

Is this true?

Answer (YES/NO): NO